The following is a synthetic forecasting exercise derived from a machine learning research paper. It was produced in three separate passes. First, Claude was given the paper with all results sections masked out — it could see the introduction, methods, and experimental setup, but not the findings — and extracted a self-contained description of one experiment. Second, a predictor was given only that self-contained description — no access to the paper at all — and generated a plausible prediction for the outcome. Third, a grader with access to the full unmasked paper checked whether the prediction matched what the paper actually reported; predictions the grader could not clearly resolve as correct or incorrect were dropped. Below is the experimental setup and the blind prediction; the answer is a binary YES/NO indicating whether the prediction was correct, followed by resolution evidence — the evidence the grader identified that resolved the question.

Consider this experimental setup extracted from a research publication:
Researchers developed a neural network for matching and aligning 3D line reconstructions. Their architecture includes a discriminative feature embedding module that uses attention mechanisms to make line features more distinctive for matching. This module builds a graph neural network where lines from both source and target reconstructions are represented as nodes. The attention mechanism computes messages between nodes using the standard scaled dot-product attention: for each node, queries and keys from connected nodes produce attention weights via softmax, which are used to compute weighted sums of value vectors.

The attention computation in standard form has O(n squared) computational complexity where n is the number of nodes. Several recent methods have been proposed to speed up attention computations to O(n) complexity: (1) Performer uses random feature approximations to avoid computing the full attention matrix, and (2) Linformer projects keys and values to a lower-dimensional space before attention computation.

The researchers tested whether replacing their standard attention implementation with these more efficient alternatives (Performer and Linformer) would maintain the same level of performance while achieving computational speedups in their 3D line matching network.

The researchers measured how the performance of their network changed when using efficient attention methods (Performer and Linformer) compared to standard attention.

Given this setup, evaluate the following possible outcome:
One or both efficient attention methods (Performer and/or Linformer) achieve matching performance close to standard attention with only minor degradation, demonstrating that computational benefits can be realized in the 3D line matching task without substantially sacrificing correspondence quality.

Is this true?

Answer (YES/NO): NO